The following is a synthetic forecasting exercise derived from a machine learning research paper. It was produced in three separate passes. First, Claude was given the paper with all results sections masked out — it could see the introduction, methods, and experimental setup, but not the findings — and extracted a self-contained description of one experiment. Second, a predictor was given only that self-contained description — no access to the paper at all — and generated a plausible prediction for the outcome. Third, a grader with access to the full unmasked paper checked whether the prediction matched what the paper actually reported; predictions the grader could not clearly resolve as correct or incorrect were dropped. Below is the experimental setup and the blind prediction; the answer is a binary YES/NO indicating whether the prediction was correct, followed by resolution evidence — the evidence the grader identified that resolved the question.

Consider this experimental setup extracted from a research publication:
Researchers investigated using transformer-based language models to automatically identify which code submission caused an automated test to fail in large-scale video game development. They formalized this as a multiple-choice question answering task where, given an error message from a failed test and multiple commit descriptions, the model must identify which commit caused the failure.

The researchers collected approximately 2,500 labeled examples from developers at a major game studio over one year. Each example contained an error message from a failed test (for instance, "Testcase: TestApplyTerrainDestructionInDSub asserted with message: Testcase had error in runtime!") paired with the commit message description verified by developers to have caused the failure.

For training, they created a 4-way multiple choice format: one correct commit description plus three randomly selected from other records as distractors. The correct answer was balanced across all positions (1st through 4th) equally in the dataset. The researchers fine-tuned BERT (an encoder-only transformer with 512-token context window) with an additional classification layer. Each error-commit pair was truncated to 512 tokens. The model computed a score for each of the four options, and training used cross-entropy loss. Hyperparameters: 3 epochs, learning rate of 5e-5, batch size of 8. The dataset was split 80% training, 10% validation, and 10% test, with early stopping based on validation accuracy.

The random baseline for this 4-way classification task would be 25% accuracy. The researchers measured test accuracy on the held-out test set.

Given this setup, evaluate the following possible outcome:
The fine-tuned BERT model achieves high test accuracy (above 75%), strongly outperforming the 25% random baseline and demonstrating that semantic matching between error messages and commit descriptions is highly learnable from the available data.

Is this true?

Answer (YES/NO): NO